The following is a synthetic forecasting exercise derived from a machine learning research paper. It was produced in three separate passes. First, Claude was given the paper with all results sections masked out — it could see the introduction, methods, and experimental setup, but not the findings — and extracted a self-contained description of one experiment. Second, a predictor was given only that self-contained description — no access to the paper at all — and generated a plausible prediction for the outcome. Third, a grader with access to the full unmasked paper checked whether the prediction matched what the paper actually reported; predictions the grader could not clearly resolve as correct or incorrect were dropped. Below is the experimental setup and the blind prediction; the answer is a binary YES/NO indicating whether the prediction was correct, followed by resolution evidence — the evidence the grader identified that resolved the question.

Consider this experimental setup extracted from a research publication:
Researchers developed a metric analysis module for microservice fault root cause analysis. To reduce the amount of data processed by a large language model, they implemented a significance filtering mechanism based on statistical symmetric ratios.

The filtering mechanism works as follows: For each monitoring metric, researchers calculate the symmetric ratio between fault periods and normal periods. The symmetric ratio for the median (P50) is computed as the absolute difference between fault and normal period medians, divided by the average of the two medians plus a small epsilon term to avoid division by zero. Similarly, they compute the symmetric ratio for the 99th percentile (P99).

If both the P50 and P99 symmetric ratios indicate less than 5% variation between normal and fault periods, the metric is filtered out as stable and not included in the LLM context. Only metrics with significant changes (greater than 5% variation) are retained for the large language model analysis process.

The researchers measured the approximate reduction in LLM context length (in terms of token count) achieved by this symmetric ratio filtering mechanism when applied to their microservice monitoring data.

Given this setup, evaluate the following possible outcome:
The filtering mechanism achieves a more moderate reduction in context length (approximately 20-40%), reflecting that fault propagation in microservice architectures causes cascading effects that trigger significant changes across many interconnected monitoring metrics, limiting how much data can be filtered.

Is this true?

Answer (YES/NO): NO